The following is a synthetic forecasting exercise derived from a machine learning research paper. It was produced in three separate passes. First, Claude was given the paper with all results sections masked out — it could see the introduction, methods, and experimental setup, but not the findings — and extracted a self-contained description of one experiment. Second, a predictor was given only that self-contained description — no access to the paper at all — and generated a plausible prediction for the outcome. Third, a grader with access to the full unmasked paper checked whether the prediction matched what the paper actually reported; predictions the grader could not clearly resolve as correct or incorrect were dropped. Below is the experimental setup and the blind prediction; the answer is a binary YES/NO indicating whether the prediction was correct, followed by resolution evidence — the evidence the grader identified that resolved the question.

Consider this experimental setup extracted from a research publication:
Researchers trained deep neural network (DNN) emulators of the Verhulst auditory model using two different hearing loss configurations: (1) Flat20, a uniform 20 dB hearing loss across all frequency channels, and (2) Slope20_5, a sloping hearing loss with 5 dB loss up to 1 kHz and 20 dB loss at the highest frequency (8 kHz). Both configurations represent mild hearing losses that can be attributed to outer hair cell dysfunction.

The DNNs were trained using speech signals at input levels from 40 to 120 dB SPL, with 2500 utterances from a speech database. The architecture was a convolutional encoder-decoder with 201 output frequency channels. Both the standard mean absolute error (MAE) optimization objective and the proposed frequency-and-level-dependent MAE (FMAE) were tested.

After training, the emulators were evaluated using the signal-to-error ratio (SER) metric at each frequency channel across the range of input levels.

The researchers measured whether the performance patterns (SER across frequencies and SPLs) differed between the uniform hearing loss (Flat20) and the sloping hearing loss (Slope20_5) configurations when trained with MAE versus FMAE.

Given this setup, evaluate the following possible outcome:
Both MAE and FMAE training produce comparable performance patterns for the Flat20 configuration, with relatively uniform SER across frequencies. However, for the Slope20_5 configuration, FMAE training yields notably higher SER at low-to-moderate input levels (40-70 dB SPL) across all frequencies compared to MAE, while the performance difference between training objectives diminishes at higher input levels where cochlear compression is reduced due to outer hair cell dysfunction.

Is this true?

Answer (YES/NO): NO